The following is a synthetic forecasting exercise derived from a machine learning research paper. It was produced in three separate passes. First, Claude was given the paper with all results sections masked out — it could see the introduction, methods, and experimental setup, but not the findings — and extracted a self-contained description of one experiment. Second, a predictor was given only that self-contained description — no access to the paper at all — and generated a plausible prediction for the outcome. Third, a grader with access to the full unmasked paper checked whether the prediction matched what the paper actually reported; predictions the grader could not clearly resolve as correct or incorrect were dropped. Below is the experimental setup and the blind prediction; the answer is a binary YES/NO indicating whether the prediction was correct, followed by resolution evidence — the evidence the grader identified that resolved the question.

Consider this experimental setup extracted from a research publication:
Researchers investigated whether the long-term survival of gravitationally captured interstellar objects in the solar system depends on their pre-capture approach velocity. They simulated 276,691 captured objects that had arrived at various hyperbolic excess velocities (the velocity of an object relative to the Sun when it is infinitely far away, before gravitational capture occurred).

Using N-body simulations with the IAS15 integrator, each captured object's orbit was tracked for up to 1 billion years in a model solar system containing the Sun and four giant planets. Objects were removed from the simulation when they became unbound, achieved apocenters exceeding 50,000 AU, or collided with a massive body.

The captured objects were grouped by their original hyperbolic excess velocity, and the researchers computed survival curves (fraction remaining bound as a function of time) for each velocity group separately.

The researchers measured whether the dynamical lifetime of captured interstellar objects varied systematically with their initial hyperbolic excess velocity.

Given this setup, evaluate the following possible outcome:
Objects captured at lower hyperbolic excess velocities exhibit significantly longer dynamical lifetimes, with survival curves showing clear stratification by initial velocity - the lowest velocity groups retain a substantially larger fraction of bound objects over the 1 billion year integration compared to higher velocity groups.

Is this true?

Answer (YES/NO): NO